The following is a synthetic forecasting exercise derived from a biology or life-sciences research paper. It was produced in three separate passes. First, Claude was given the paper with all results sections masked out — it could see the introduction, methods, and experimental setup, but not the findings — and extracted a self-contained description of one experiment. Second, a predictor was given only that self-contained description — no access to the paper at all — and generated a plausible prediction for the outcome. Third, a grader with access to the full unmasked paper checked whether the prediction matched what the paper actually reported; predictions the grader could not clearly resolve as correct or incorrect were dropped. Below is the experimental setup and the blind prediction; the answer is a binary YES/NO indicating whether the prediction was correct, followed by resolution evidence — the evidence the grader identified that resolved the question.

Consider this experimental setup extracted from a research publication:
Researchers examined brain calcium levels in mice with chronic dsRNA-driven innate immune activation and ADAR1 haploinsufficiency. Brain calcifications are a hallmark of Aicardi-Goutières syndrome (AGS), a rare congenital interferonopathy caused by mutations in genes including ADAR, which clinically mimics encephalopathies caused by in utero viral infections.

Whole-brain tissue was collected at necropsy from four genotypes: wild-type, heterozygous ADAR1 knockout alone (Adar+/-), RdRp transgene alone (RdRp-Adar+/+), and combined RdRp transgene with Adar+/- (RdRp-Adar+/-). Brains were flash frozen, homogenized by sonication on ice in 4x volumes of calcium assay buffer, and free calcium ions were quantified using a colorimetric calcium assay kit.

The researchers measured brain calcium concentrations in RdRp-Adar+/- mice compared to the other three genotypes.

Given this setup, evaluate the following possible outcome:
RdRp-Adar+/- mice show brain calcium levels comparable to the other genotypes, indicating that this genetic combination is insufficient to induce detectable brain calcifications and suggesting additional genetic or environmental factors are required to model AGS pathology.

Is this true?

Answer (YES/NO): YES